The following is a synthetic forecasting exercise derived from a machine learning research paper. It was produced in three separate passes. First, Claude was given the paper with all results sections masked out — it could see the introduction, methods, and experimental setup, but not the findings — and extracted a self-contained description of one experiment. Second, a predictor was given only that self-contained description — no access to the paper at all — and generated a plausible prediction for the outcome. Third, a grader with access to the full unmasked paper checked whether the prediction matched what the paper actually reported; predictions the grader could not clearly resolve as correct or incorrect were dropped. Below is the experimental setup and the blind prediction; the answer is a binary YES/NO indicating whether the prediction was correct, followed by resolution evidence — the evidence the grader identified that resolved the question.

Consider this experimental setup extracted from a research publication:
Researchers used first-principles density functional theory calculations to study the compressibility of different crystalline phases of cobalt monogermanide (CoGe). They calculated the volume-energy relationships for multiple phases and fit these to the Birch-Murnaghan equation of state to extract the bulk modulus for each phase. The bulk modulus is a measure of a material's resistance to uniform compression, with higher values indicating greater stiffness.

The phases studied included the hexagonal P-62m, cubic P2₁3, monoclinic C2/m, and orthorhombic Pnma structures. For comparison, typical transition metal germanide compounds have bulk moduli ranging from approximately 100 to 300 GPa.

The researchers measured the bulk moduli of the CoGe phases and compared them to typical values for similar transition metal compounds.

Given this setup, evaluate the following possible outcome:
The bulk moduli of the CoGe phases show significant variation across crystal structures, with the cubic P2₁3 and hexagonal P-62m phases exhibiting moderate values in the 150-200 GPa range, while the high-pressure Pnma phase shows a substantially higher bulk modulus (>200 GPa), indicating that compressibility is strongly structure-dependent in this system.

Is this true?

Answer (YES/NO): NO